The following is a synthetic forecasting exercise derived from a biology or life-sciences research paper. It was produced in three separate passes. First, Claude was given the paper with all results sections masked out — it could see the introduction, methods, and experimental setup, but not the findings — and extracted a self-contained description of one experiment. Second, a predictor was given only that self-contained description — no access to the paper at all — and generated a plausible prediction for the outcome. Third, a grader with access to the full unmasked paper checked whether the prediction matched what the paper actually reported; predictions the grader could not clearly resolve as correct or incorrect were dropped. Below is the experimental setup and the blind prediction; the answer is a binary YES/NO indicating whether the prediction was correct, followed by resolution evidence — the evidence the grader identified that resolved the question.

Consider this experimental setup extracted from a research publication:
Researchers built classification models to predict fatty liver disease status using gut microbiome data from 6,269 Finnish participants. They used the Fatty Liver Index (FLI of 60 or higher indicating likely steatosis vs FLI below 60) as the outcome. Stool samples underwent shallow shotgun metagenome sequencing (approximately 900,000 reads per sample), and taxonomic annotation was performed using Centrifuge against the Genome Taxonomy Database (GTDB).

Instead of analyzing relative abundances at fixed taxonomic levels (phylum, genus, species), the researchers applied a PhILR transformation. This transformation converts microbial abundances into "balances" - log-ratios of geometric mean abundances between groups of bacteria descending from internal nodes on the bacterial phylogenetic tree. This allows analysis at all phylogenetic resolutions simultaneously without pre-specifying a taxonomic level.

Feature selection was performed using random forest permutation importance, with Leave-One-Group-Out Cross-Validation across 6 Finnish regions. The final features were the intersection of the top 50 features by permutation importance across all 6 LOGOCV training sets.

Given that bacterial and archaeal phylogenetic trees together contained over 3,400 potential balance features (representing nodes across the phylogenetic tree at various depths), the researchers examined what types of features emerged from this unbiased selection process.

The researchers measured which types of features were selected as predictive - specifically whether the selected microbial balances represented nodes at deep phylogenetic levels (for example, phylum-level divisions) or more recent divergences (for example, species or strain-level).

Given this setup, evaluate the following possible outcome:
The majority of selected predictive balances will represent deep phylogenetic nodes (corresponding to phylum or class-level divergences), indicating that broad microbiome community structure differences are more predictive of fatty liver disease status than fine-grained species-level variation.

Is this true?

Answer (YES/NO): NO